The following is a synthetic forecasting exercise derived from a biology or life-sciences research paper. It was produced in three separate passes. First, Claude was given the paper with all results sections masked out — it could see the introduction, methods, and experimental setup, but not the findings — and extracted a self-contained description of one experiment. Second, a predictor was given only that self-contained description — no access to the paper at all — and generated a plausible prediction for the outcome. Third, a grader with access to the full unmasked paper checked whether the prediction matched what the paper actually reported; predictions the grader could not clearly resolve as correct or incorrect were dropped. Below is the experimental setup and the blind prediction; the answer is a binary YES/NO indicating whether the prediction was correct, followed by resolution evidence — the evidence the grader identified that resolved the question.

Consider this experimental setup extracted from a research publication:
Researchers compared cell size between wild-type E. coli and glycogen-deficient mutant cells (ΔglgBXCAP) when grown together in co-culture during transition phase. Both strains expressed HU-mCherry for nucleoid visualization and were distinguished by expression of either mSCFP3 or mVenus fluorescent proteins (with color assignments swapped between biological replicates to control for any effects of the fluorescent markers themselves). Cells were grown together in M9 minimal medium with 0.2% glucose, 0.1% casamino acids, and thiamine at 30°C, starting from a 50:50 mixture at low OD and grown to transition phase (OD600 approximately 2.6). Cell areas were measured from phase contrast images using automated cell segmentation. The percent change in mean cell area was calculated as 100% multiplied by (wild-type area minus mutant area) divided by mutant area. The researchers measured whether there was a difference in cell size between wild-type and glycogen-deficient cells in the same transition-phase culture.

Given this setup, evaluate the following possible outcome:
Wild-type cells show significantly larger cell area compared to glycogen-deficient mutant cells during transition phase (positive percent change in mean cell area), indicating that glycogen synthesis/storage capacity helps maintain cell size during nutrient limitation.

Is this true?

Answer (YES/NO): YES